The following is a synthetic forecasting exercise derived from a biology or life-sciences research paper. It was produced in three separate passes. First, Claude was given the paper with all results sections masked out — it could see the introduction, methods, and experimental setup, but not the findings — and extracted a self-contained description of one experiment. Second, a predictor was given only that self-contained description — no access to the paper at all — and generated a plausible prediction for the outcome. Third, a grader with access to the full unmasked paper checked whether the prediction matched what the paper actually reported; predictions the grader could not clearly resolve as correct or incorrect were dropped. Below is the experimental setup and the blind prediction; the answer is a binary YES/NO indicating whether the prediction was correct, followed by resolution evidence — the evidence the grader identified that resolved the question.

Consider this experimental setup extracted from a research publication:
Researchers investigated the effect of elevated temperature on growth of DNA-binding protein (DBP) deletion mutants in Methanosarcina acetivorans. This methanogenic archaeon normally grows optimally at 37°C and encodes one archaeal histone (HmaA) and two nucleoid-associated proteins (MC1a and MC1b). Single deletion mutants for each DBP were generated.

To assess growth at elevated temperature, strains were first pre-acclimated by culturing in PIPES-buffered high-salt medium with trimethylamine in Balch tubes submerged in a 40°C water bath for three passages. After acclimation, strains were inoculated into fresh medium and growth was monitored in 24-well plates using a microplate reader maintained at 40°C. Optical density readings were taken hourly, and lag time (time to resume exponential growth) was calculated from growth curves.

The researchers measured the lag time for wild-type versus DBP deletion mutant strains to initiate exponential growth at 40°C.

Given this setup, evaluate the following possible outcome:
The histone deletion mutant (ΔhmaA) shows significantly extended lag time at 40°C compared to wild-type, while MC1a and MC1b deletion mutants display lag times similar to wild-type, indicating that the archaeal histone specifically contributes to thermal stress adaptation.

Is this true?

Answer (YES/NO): NO